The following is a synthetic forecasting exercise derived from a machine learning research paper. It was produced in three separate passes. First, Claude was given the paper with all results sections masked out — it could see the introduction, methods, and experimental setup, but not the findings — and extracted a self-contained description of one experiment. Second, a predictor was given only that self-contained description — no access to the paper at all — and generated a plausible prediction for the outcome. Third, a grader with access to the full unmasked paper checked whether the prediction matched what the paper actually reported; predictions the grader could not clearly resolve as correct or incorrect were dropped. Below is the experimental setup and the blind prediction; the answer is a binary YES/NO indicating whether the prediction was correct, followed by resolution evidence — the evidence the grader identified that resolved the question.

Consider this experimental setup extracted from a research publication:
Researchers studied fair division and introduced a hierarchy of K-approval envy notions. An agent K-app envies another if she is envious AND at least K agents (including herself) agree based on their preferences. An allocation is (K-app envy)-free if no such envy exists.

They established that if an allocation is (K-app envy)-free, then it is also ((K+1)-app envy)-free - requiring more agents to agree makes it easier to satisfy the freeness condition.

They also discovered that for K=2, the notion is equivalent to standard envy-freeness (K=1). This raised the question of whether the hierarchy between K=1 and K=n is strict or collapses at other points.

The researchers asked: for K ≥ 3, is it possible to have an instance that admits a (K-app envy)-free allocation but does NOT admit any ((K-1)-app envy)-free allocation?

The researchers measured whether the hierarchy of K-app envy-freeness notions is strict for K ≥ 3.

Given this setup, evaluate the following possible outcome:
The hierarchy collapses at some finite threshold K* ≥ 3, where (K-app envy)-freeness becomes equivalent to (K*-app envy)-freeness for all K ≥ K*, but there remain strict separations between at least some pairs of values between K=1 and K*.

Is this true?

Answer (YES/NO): NO